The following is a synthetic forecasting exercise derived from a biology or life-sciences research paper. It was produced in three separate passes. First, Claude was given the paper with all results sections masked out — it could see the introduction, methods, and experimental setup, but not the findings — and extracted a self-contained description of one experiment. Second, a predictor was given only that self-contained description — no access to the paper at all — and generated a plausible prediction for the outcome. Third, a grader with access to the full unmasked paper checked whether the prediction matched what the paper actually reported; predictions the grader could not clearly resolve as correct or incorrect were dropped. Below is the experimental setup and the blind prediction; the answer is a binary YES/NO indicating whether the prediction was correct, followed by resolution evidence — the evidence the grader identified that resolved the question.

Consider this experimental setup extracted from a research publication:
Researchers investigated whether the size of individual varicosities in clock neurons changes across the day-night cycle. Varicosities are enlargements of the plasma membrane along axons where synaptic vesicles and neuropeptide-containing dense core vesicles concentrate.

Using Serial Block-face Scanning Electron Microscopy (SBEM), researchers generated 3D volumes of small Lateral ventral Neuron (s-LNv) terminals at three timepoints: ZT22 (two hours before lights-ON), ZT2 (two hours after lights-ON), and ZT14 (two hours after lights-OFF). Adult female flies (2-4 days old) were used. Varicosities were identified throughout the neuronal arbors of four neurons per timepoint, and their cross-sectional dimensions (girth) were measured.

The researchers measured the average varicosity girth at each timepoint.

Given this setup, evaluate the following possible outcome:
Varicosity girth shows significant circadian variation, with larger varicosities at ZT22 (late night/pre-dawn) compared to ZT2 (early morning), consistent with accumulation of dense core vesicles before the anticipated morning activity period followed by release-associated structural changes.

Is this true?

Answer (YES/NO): NO